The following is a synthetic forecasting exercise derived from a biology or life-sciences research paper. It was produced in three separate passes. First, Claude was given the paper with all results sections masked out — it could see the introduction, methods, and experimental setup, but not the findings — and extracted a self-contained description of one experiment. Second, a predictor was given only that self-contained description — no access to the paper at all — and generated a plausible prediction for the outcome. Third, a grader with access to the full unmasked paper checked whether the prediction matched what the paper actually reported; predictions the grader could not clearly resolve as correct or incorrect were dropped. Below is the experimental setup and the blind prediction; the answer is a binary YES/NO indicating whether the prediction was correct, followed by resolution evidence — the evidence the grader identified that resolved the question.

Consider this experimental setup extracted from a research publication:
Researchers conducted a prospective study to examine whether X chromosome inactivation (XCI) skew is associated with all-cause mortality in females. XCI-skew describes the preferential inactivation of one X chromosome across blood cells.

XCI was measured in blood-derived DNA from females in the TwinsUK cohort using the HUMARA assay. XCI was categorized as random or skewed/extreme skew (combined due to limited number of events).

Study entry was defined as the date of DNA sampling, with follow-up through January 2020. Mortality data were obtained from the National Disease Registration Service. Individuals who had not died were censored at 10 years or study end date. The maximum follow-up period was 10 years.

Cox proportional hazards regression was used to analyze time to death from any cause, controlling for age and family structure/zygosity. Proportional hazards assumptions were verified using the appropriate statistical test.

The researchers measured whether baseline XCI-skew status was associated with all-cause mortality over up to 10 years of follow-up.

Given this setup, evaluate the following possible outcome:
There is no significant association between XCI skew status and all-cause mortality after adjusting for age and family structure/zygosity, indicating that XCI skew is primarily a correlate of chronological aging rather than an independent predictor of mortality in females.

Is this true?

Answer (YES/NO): NO